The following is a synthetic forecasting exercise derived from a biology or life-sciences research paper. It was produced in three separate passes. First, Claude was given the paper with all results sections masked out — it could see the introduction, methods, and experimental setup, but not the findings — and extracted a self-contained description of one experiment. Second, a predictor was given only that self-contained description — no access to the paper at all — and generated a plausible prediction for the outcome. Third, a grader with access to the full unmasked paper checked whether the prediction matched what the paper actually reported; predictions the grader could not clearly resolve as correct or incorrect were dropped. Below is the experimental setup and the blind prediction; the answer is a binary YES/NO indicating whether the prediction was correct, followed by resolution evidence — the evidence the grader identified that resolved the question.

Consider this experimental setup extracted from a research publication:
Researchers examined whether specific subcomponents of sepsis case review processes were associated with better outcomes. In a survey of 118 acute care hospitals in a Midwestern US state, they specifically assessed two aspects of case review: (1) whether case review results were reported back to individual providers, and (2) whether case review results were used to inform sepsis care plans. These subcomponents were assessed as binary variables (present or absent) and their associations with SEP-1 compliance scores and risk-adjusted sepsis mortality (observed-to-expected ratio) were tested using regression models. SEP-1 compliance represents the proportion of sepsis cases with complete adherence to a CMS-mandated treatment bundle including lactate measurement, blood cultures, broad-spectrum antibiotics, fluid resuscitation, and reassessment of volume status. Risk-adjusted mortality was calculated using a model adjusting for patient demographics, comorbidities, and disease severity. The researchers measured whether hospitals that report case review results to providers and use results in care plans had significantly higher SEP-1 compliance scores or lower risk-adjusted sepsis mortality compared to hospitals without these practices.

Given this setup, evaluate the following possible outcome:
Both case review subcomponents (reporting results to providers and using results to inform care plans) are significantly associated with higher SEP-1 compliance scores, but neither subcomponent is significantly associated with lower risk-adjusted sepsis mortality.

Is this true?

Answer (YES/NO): NO